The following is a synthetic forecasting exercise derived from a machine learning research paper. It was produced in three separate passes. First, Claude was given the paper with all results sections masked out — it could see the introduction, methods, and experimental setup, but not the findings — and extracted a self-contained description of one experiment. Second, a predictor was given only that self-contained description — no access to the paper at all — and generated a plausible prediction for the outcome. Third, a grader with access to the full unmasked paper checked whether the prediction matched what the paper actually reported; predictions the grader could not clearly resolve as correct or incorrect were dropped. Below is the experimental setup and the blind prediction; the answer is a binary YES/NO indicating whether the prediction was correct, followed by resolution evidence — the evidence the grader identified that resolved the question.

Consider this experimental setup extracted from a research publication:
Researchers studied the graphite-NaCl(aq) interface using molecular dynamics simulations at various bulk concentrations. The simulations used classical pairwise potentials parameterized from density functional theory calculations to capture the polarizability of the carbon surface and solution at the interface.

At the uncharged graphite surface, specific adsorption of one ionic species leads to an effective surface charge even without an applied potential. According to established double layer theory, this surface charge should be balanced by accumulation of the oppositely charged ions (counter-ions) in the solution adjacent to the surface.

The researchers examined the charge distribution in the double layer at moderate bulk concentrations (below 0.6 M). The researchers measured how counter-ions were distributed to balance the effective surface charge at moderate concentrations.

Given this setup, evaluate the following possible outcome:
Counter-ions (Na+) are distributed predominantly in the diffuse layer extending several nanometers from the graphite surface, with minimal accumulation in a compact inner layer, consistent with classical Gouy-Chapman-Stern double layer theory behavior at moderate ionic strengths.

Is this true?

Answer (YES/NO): NO